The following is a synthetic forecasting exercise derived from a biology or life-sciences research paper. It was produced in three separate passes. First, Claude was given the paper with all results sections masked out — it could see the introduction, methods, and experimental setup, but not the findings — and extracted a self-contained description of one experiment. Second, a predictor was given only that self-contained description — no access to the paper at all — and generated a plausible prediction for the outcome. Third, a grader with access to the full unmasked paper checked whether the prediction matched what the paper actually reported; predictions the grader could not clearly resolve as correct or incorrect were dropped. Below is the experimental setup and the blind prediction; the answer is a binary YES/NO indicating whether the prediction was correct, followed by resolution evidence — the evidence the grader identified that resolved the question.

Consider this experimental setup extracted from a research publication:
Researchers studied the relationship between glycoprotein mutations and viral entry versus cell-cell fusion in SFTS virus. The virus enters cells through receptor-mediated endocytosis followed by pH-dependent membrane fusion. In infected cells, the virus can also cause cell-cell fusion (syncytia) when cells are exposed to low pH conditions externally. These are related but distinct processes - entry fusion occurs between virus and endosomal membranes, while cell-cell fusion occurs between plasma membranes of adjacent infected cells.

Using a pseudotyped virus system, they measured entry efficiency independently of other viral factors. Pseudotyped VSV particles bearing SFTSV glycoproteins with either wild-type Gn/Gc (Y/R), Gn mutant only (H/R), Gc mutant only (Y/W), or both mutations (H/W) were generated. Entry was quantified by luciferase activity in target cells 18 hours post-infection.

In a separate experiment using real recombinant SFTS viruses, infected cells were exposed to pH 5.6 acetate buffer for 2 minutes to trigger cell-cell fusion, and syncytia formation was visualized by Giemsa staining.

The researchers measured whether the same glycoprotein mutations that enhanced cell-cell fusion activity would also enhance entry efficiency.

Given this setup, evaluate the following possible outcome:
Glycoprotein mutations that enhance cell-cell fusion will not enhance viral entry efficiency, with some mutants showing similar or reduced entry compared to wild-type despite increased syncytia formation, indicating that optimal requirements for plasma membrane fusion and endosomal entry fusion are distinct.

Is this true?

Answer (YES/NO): YES